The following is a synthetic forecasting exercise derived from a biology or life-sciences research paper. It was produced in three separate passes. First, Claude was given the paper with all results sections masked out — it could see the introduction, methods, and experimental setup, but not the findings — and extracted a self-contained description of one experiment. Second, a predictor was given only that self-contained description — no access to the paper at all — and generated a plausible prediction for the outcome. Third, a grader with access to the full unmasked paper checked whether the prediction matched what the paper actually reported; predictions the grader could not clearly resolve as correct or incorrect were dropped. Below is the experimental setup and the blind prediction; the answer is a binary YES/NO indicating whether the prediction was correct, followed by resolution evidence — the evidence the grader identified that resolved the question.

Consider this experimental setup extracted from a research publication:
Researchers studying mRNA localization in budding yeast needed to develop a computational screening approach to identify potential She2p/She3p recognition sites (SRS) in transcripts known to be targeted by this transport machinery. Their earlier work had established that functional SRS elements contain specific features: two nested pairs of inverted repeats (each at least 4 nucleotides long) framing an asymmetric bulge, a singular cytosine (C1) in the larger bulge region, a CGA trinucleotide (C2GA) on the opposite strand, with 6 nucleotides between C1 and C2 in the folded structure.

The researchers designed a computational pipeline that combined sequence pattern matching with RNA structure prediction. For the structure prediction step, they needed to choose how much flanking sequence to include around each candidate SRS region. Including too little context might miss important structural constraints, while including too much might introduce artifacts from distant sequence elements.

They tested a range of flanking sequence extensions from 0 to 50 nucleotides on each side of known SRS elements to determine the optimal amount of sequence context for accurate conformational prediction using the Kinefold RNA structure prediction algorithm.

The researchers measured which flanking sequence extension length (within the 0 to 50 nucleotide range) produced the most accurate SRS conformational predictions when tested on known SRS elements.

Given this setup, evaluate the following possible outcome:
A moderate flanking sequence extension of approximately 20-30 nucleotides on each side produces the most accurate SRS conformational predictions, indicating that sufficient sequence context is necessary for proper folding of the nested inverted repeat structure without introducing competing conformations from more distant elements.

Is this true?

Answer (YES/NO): NO